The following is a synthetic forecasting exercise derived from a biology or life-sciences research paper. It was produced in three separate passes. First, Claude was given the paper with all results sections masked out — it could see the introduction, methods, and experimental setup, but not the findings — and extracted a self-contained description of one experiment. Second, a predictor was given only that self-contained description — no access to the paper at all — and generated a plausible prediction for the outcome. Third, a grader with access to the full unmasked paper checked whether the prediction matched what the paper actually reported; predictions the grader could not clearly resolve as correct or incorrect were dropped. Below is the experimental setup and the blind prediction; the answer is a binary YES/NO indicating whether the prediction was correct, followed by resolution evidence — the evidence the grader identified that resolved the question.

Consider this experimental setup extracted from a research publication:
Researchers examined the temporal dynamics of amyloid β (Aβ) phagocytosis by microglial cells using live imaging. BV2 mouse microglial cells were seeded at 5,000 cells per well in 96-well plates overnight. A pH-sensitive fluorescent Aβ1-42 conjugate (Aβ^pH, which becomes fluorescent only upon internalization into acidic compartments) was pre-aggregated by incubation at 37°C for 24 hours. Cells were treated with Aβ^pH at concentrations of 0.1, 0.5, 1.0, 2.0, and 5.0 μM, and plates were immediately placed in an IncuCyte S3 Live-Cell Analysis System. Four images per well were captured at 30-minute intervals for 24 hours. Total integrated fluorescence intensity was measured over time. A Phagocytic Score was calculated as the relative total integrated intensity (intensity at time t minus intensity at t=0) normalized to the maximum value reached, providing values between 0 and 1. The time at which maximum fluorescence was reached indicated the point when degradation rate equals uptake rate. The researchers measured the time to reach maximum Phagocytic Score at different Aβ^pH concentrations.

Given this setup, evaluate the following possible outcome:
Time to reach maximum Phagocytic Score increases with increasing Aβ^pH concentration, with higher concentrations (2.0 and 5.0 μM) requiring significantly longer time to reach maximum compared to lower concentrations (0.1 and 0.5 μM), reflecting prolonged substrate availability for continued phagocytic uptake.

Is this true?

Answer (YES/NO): NO